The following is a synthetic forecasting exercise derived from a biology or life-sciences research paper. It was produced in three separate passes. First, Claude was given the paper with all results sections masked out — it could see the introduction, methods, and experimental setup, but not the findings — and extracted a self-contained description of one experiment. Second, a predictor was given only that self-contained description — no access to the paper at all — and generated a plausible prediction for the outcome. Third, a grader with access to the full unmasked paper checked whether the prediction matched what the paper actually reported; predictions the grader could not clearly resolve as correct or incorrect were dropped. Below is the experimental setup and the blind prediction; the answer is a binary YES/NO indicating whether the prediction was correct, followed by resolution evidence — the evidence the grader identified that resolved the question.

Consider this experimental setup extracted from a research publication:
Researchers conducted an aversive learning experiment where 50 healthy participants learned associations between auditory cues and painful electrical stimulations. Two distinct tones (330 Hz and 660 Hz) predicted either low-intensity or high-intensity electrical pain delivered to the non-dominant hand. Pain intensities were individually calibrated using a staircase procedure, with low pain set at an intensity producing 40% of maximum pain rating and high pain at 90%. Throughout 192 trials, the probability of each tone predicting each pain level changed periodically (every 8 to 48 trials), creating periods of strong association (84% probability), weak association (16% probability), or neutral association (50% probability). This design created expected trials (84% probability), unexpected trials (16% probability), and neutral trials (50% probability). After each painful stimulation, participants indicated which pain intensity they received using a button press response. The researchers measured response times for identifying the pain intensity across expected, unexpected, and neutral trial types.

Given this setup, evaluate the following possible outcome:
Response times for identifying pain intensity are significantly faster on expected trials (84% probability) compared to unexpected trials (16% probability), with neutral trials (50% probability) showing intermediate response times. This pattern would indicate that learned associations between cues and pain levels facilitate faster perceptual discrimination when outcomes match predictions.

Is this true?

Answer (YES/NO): NO